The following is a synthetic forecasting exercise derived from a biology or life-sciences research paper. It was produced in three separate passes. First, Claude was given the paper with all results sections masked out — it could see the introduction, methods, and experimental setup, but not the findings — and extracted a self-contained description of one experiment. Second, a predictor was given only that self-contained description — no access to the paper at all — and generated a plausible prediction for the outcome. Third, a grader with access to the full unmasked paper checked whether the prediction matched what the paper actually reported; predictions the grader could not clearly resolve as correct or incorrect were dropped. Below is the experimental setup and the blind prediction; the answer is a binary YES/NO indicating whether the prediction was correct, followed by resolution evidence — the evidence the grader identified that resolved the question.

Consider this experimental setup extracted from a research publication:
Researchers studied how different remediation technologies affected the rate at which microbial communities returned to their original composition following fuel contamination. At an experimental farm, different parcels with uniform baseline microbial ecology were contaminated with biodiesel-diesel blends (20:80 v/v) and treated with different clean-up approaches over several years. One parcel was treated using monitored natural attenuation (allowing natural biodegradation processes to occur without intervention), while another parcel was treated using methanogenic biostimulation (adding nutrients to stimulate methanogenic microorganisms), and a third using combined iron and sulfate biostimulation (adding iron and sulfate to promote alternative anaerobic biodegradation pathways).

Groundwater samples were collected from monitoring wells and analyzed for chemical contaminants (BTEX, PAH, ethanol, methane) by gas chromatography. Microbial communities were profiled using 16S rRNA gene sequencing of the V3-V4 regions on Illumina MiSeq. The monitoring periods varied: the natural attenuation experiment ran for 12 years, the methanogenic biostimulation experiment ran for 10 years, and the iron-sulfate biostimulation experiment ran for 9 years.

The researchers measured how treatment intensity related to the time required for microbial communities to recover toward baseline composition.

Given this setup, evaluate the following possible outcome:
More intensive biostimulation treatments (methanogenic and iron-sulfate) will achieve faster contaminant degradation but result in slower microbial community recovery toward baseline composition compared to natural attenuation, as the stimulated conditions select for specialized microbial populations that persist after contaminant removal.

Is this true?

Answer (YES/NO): NO